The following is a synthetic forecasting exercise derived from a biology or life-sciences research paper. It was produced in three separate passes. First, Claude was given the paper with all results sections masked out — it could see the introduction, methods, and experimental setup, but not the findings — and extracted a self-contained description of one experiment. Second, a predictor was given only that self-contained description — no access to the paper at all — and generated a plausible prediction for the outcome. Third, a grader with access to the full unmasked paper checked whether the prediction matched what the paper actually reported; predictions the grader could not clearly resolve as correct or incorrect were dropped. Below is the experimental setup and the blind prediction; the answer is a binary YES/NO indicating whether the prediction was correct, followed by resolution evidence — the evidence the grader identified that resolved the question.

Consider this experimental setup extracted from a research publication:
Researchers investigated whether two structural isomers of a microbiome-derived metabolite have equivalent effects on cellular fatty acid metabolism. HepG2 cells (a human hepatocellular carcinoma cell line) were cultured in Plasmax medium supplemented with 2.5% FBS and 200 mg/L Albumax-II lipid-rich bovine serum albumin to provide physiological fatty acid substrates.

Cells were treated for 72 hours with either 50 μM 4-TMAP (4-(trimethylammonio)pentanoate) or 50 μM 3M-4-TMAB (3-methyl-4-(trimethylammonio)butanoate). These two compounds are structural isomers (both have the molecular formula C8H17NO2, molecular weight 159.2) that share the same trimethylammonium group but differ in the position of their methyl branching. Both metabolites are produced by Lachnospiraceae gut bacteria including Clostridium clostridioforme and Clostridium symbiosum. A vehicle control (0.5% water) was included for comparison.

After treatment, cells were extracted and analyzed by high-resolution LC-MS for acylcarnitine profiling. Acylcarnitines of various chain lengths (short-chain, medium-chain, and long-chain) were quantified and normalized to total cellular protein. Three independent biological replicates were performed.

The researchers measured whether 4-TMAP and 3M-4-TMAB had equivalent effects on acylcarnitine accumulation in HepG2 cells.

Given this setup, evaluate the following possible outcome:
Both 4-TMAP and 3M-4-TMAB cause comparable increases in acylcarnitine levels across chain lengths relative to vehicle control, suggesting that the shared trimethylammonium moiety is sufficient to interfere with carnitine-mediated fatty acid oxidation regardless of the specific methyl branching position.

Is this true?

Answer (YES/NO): NO